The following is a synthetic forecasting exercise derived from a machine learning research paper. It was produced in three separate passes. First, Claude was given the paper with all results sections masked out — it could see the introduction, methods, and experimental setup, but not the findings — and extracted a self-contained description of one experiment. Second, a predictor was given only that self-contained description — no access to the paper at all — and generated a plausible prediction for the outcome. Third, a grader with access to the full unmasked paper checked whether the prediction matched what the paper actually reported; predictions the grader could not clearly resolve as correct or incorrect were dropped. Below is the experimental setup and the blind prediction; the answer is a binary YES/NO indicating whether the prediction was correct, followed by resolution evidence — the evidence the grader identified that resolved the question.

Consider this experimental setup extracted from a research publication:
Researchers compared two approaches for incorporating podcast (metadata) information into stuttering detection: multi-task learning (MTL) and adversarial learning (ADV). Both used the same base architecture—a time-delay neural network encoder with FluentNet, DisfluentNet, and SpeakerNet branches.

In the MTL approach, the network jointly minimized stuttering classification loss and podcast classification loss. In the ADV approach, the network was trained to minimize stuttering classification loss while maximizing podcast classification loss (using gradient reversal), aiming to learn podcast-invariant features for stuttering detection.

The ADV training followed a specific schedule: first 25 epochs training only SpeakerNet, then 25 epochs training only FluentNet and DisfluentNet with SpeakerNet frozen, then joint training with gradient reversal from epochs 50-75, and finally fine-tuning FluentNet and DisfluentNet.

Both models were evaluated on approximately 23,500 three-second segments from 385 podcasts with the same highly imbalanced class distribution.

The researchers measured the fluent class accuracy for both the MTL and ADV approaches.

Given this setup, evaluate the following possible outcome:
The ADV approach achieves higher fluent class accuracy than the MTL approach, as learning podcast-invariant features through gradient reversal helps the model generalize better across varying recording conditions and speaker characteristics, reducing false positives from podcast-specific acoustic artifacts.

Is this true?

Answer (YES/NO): YES